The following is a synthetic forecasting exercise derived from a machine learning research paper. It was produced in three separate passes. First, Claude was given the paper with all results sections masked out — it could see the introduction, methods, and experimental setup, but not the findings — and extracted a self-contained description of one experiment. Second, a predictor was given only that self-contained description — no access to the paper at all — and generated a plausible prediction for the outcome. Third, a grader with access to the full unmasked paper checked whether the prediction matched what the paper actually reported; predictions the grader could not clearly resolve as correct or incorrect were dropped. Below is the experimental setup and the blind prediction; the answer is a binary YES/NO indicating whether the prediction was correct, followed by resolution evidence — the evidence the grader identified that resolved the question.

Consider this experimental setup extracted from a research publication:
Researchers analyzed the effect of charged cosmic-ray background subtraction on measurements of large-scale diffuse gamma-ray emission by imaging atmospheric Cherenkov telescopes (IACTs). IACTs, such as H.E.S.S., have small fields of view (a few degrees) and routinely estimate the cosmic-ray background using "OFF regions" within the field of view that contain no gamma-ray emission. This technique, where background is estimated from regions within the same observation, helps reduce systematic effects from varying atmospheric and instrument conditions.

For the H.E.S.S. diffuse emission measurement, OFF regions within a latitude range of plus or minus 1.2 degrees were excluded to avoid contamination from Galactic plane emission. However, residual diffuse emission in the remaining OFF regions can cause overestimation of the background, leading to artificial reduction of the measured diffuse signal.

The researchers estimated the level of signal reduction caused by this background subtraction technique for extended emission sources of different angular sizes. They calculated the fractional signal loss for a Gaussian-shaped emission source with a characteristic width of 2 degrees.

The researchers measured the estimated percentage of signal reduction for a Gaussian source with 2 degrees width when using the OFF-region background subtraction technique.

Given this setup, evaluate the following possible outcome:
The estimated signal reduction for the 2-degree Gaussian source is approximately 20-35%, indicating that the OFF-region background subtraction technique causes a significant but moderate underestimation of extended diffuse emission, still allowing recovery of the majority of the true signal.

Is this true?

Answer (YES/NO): YES